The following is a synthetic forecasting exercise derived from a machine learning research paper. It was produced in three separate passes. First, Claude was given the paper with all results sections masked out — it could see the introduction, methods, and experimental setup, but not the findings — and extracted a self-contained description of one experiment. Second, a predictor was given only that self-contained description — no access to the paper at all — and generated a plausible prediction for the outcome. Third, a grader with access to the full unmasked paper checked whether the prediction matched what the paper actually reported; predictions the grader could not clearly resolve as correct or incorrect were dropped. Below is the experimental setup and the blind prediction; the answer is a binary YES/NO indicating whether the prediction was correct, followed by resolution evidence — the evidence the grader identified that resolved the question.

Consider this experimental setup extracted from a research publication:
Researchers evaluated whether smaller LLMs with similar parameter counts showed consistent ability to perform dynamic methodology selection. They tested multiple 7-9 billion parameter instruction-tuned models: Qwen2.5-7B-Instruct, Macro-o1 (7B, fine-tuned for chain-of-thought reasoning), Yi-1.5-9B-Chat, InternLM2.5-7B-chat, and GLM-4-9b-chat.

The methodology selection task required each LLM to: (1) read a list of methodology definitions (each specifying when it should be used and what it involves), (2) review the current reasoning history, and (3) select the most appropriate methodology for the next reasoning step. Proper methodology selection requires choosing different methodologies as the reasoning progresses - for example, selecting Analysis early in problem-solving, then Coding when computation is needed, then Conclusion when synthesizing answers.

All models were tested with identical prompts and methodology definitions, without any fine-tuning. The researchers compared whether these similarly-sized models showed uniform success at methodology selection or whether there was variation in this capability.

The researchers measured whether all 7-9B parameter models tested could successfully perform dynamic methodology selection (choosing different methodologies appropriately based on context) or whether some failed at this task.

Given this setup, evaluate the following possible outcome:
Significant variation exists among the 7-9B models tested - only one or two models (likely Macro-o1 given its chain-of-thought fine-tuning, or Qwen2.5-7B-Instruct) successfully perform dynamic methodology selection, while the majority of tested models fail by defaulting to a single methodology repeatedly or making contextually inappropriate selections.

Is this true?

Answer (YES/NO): NO